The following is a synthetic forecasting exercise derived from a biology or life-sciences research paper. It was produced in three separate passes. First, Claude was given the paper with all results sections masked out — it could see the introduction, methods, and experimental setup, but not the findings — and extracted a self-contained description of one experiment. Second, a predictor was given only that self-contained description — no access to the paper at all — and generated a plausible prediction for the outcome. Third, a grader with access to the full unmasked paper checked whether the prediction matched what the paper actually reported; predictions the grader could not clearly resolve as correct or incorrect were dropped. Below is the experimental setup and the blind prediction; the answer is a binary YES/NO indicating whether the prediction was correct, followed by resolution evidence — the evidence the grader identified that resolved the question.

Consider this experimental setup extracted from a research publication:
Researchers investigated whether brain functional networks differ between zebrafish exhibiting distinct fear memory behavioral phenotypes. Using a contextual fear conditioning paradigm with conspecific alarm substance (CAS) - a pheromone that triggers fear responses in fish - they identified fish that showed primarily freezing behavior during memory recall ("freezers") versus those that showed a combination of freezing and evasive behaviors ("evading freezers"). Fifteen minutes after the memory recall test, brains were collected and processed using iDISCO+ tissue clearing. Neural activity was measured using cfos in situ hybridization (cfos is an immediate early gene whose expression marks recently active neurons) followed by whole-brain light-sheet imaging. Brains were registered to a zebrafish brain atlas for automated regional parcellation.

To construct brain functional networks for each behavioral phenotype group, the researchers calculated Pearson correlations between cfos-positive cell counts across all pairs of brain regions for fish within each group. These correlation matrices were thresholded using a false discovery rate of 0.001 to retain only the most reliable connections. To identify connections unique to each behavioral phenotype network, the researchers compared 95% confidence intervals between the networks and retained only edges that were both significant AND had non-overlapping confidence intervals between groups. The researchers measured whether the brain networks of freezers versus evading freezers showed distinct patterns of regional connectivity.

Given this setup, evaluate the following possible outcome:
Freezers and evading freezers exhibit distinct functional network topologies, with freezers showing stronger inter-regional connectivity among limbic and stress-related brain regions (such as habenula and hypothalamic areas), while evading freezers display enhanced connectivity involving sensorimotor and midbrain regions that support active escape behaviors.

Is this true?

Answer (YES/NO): NO